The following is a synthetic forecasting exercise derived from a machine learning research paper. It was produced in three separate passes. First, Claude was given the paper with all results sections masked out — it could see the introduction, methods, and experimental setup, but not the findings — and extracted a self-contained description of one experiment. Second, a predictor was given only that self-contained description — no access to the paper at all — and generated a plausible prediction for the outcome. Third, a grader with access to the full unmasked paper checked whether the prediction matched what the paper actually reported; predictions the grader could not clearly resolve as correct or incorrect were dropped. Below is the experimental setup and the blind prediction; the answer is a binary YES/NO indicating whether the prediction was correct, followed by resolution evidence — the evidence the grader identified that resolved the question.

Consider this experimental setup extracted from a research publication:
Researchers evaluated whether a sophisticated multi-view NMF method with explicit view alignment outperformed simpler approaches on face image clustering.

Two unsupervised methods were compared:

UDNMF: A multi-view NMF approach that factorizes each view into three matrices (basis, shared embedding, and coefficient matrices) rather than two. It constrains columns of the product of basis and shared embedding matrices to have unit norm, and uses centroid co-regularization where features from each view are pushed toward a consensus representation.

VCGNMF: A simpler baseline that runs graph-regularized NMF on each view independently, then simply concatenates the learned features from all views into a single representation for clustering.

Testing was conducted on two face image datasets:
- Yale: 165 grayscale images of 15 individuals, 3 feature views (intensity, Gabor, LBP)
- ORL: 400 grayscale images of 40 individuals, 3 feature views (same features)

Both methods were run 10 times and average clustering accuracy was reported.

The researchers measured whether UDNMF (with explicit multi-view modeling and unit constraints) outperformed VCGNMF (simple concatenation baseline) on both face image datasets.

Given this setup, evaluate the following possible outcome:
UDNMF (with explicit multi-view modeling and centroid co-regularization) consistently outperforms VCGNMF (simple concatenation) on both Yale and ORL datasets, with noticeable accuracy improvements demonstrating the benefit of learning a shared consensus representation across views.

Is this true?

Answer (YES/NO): NO